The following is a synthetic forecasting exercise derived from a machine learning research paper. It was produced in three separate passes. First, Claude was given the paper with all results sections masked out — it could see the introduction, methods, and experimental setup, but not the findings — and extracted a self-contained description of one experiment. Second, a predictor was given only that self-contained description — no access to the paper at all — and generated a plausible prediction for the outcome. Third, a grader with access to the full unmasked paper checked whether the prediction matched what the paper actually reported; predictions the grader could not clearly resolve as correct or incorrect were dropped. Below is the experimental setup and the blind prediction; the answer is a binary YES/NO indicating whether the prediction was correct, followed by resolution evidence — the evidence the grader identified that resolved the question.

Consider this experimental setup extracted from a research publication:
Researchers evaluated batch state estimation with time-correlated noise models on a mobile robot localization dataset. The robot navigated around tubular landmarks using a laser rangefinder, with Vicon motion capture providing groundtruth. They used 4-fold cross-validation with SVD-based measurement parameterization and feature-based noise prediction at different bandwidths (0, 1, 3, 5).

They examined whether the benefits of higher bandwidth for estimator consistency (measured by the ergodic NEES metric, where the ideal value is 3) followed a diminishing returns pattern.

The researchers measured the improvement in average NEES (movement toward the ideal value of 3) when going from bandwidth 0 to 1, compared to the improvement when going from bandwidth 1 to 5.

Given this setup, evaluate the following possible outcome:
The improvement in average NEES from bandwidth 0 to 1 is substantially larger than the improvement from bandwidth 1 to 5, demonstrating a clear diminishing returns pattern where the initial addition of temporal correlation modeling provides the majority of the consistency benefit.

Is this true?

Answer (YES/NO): YES